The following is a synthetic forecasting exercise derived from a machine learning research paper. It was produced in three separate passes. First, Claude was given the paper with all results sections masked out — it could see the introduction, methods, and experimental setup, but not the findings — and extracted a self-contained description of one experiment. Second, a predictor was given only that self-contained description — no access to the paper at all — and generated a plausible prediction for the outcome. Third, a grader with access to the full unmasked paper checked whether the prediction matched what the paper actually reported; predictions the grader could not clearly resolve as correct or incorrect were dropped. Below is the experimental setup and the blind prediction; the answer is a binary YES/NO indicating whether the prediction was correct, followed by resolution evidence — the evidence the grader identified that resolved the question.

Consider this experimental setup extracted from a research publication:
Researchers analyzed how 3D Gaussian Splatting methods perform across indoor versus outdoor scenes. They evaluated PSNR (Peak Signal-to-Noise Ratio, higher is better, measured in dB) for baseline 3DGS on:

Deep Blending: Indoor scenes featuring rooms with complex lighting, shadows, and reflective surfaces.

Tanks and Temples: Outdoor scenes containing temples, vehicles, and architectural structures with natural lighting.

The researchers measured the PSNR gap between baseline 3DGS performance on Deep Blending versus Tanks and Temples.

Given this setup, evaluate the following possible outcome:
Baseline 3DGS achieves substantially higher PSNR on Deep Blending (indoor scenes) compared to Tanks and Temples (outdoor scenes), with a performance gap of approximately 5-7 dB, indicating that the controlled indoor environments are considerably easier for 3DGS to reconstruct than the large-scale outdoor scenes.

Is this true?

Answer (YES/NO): YES